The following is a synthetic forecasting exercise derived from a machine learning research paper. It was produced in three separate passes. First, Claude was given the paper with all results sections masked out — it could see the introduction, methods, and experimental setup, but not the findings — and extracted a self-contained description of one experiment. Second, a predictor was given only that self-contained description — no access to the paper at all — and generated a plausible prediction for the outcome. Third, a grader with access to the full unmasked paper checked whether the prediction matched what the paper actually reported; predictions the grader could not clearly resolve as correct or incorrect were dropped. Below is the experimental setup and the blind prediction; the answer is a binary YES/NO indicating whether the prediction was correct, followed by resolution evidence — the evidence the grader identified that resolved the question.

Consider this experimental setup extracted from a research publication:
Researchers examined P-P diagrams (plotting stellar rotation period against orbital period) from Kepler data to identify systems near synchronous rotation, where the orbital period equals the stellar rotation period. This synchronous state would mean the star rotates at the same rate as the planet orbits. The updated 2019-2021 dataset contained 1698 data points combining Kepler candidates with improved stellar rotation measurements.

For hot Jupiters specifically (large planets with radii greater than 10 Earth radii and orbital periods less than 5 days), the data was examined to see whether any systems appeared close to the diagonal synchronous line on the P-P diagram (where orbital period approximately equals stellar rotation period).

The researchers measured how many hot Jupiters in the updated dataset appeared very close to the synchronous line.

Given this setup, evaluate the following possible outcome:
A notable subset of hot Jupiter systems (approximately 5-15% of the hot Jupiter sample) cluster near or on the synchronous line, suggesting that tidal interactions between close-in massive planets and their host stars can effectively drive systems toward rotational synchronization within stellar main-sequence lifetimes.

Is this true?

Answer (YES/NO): NO